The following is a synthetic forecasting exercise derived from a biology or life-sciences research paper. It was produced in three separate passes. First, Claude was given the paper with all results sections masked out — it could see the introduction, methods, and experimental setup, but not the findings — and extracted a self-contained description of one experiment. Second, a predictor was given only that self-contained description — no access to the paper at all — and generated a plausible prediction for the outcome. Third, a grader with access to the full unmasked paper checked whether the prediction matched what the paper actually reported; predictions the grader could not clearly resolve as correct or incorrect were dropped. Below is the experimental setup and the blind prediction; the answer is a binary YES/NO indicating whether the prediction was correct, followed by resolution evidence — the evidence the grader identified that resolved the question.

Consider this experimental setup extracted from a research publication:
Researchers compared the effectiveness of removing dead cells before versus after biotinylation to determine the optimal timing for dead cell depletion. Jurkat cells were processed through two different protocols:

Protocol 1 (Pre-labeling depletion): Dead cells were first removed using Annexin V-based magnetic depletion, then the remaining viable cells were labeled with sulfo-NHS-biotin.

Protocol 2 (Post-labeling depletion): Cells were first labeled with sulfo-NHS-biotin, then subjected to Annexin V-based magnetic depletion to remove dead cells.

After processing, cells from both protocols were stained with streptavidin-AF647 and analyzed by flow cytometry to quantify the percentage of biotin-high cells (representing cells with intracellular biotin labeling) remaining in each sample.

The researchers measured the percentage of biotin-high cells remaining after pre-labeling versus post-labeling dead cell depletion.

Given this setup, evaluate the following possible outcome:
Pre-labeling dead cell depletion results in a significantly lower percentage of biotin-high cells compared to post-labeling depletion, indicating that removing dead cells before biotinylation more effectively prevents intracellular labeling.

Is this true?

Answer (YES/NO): NO